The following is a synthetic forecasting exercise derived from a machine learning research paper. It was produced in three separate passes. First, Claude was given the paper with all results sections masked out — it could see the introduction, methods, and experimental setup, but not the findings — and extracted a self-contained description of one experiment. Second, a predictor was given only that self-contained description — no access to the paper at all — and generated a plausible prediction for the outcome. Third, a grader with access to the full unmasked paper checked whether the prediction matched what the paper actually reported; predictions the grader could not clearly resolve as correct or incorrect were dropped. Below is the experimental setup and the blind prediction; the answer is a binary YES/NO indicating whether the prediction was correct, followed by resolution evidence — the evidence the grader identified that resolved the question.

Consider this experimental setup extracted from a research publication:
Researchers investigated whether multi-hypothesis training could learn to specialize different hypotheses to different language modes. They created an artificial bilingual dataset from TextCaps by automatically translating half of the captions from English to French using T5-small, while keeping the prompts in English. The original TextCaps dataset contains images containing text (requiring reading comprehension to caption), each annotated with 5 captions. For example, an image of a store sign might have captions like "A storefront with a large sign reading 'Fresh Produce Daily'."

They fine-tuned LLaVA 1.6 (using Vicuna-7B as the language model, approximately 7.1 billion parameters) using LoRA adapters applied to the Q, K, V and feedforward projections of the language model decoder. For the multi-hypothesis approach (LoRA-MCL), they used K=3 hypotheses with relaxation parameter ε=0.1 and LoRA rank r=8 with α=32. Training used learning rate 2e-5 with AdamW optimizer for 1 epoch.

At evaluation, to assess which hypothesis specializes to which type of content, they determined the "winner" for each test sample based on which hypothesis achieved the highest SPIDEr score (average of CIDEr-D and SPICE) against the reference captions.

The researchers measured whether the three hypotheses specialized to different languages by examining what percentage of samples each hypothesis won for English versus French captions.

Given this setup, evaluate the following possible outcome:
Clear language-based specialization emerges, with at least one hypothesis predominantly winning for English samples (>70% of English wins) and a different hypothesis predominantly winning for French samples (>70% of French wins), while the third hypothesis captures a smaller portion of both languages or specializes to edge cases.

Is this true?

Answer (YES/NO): YES